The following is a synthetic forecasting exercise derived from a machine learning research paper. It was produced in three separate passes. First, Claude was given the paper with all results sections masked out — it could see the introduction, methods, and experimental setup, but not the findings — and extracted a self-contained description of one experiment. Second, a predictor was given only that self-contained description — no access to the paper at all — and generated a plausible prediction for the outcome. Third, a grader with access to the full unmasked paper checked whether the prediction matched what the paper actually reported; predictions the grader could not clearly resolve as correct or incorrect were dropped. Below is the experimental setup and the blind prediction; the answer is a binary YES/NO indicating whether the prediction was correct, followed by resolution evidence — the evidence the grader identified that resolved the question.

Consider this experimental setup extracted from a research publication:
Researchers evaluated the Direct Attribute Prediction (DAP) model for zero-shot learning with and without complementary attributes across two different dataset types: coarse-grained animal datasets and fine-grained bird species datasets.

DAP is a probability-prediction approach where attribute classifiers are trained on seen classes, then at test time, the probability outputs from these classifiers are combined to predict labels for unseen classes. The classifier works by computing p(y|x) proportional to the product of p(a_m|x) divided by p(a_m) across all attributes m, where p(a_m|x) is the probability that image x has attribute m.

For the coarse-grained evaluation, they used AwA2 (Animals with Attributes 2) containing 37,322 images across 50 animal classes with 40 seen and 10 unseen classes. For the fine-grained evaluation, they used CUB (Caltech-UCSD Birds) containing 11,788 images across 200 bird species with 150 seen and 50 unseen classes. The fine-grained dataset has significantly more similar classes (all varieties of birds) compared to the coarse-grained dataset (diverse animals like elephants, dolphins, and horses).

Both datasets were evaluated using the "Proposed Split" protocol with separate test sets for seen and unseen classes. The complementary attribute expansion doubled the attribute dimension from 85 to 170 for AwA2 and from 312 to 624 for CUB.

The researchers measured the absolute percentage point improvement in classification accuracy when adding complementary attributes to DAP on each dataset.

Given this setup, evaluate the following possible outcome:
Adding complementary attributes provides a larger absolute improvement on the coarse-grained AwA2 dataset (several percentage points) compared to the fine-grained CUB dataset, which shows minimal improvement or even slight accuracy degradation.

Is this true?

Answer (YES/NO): YES